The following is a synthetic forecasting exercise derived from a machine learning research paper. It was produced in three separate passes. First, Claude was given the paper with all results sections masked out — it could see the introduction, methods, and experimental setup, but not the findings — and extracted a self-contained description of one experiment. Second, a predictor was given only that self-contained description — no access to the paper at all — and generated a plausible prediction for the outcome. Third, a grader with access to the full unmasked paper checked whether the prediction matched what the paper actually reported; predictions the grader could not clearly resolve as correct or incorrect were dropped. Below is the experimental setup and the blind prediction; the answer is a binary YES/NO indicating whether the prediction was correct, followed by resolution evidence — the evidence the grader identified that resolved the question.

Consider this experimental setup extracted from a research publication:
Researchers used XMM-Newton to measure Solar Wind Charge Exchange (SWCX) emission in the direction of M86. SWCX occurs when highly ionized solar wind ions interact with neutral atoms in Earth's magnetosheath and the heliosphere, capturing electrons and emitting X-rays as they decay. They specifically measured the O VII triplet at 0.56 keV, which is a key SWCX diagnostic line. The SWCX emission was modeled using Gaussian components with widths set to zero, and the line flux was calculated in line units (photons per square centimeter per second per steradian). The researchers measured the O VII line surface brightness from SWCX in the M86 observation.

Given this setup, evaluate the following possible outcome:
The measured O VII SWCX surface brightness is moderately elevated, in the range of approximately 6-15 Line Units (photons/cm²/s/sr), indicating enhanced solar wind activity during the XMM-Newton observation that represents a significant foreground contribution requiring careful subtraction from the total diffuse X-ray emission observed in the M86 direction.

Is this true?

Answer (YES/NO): NO